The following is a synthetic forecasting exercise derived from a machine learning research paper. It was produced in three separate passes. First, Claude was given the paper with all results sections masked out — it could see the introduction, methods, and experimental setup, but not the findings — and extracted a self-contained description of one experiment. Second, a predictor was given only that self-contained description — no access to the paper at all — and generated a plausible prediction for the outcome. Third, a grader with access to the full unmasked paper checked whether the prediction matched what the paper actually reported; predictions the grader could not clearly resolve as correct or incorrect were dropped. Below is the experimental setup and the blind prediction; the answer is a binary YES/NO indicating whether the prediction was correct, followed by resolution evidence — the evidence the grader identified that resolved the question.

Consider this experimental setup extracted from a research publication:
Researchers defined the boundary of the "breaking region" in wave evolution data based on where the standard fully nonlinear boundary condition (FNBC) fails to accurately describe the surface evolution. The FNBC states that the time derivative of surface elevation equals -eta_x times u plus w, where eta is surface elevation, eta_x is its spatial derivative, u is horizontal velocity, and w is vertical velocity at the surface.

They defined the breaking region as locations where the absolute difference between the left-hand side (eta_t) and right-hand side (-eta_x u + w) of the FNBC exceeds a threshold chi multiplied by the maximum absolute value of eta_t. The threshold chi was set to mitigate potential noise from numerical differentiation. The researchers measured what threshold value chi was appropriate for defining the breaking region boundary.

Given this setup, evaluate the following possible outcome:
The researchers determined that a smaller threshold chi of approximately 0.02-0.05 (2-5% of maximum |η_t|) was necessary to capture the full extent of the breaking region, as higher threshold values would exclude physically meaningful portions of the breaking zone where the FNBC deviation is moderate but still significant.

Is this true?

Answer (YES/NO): YES